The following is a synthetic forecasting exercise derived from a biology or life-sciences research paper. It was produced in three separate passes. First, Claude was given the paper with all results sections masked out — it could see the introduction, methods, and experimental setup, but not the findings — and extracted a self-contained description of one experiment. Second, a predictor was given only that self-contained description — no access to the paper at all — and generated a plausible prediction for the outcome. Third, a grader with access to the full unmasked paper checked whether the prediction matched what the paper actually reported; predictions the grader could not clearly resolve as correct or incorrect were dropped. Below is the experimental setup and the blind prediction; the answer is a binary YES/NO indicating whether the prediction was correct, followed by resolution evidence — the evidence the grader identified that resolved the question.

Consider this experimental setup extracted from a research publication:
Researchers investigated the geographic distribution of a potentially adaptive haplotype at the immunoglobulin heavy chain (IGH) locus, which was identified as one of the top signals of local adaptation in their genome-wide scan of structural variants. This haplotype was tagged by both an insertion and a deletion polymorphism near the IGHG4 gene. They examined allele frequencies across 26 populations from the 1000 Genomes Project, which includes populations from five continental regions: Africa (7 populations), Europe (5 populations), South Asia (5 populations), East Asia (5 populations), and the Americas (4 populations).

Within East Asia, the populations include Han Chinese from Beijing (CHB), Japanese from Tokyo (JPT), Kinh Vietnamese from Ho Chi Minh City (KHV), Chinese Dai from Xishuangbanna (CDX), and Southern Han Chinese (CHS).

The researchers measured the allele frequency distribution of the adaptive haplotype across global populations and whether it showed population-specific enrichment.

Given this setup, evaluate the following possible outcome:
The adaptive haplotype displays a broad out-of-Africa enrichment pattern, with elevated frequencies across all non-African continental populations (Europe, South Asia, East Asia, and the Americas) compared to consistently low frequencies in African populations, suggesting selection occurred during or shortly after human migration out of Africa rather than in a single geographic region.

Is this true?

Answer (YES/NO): NO